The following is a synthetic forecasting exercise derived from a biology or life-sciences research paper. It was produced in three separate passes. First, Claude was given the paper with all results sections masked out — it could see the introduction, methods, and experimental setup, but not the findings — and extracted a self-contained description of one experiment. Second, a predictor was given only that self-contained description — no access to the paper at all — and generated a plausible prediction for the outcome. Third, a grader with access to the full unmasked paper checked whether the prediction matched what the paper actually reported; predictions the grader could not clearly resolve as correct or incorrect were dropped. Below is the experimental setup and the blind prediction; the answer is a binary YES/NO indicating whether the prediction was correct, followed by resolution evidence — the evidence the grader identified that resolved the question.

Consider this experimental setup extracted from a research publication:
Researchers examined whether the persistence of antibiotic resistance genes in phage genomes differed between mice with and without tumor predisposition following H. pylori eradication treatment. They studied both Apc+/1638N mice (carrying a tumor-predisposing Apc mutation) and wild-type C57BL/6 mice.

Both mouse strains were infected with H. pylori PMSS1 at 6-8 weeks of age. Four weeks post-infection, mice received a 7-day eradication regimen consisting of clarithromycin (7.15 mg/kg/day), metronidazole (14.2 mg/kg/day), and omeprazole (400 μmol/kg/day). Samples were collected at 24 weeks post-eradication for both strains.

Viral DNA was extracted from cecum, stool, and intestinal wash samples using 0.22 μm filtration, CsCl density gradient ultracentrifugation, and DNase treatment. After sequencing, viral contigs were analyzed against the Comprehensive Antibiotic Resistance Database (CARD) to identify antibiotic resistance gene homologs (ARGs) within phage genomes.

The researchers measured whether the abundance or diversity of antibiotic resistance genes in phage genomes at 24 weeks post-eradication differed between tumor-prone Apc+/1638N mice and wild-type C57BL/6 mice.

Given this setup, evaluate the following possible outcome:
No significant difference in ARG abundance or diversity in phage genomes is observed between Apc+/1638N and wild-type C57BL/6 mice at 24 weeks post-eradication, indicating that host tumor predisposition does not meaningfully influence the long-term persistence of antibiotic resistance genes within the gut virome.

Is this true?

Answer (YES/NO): NO